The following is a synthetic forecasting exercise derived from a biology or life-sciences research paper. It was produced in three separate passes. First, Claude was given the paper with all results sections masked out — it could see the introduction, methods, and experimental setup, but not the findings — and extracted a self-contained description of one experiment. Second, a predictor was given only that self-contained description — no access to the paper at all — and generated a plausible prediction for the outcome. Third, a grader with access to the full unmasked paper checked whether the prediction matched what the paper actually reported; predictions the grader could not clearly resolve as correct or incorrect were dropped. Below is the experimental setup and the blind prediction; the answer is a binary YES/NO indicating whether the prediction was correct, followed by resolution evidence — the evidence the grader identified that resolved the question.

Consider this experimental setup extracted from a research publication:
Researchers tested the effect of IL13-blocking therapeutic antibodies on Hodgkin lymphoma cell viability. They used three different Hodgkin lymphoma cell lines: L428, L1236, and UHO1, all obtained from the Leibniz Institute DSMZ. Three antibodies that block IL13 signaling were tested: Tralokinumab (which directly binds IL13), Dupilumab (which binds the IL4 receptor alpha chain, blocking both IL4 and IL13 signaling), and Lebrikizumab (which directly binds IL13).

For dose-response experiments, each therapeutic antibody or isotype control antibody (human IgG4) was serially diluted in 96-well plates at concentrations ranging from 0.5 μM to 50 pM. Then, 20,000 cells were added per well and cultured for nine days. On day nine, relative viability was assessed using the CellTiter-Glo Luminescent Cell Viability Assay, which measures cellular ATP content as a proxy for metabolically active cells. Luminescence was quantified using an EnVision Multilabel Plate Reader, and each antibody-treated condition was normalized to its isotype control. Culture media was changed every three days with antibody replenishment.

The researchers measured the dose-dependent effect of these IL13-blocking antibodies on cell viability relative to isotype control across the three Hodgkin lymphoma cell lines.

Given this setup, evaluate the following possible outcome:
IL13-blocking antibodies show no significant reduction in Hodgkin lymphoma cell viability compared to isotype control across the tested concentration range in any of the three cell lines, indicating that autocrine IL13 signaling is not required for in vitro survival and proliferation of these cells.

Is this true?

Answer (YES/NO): NO